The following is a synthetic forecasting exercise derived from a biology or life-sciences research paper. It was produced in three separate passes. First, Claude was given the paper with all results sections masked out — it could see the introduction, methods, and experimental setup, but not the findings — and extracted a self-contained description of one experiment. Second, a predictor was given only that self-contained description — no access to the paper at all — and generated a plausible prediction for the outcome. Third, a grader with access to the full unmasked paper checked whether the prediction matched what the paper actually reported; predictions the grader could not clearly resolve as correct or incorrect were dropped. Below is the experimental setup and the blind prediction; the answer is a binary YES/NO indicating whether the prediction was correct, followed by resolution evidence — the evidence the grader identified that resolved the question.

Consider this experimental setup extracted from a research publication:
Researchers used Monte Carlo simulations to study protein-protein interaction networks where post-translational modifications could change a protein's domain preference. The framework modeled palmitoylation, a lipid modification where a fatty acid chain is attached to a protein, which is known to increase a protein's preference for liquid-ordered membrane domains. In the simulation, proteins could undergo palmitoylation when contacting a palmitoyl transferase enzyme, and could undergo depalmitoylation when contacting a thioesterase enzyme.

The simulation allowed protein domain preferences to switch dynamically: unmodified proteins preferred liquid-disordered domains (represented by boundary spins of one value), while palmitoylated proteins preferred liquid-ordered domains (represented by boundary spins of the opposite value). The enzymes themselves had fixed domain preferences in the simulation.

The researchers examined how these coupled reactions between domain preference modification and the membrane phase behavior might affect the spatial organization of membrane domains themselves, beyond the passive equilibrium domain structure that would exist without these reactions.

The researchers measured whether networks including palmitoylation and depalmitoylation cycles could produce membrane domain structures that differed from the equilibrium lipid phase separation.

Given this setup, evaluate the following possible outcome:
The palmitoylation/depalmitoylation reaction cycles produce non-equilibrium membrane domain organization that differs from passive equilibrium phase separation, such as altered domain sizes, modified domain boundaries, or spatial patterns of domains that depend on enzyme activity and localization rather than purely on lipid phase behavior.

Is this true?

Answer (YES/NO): YES